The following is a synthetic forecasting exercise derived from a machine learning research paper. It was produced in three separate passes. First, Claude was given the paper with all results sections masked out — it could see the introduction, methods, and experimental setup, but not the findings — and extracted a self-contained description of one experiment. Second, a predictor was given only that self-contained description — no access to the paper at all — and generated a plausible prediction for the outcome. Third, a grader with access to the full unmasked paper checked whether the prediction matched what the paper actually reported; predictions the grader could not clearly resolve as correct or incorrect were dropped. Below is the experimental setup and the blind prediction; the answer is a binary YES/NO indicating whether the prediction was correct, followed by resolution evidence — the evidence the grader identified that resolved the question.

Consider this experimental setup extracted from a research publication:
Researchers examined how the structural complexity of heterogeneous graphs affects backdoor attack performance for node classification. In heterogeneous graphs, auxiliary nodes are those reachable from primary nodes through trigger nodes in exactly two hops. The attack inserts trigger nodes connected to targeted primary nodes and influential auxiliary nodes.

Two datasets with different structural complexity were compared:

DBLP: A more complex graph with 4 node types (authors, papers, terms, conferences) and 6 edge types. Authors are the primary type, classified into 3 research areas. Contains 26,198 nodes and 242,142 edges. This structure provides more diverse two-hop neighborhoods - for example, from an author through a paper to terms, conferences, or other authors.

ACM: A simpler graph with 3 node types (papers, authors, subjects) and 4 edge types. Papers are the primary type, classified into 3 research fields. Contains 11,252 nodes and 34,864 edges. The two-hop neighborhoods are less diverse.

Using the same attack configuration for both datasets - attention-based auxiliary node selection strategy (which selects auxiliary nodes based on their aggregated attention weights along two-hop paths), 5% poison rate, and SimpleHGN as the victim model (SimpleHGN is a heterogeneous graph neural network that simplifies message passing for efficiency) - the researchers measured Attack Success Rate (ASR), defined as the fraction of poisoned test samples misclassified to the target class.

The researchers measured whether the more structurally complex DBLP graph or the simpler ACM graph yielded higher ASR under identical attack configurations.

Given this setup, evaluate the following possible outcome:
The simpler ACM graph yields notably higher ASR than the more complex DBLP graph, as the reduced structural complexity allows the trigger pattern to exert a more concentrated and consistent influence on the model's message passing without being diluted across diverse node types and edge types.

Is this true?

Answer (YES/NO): NO